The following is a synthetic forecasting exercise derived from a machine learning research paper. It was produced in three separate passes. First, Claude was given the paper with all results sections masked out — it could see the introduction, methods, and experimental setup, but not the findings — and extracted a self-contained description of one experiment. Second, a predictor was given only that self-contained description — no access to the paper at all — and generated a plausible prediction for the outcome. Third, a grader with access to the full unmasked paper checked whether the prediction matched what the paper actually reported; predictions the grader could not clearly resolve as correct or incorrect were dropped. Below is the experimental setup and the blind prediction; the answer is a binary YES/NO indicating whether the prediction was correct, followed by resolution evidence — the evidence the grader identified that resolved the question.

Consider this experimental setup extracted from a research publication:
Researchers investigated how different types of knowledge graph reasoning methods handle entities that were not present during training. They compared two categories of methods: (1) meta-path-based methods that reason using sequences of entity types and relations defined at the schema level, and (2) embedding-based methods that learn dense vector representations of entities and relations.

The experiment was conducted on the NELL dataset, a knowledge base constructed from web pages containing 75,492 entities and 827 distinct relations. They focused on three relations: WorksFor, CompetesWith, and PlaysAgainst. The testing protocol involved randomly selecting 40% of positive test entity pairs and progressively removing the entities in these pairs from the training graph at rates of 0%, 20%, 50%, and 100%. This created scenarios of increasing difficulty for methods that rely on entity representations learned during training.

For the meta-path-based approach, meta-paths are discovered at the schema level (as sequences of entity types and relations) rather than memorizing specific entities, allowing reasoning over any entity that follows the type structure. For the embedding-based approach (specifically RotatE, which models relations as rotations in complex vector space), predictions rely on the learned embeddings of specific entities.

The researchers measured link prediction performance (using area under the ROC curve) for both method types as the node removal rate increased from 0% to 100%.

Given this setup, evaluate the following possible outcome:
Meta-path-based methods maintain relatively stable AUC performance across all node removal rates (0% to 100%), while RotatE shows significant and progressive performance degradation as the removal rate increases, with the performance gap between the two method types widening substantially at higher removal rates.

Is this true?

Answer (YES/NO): YES